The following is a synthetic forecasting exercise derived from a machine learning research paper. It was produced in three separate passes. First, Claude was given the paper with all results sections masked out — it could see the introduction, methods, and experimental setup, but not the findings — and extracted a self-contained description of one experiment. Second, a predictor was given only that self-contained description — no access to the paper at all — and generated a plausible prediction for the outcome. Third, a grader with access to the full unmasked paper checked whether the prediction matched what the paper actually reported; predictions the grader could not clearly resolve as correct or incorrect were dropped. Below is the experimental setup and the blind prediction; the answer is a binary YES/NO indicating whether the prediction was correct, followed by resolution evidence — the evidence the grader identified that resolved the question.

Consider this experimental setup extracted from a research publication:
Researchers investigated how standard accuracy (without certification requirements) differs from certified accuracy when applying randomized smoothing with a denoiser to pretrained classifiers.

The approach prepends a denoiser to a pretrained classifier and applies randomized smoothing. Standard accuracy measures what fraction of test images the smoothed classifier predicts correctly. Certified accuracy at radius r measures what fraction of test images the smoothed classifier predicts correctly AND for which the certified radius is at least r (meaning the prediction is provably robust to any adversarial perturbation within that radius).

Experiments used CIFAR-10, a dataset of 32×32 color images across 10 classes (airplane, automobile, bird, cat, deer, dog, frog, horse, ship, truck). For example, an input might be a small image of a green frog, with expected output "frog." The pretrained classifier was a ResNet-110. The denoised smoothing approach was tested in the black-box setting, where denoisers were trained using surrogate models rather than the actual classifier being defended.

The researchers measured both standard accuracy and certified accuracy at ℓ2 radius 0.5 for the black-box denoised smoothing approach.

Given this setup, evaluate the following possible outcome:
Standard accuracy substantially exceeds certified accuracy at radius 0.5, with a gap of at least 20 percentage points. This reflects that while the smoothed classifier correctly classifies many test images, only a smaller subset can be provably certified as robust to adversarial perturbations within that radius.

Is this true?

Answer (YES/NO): YES